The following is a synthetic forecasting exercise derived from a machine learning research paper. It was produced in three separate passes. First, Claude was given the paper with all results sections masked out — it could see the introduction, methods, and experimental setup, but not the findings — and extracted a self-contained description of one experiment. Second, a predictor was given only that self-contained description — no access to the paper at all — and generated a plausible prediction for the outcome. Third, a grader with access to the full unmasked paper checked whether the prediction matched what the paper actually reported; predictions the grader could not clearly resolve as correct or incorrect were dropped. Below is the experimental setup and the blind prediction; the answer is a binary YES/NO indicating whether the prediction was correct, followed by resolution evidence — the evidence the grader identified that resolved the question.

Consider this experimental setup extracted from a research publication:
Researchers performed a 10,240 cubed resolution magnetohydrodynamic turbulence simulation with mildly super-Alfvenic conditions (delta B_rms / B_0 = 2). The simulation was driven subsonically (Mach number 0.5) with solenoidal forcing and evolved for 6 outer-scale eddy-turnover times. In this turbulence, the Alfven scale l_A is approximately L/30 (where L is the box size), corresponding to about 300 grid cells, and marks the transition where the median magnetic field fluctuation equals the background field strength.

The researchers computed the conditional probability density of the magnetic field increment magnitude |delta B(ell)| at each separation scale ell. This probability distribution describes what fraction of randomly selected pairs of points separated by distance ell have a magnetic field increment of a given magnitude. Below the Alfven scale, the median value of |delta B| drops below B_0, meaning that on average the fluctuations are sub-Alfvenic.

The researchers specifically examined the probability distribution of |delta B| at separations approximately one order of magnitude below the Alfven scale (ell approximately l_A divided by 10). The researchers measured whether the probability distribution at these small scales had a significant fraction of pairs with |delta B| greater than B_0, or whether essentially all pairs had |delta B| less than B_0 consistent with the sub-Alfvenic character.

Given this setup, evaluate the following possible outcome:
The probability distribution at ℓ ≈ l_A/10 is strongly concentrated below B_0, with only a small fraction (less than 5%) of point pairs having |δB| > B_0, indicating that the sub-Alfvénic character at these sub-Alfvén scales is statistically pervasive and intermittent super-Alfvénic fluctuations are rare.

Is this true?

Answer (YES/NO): NO